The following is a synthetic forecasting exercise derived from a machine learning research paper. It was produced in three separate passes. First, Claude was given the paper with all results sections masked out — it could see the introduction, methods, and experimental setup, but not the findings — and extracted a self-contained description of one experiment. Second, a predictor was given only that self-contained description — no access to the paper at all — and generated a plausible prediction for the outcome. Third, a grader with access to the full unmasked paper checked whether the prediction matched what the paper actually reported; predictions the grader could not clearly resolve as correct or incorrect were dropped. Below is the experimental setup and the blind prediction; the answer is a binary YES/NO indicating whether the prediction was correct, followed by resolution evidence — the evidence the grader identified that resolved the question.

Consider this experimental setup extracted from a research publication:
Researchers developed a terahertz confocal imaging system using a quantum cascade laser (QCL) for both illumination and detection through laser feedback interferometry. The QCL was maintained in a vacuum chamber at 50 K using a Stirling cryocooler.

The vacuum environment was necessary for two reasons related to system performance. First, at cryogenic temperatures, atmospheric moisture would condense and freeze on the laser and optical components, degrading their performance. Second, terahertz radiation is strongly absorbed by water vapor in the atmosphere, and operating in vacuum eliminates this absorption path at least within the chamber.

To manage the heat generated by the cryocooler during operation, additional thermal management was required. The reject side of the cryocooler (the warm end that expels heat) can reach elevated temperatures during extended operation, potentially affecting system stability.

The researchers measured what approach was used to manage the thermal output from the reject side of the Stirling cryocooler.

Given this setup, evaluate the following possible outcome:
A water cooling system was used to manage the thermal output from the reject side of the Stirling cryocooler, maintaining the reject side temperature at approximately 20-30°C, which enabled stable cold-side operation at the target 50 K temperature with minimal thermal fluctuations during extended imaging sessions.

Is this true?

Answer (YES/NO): NO